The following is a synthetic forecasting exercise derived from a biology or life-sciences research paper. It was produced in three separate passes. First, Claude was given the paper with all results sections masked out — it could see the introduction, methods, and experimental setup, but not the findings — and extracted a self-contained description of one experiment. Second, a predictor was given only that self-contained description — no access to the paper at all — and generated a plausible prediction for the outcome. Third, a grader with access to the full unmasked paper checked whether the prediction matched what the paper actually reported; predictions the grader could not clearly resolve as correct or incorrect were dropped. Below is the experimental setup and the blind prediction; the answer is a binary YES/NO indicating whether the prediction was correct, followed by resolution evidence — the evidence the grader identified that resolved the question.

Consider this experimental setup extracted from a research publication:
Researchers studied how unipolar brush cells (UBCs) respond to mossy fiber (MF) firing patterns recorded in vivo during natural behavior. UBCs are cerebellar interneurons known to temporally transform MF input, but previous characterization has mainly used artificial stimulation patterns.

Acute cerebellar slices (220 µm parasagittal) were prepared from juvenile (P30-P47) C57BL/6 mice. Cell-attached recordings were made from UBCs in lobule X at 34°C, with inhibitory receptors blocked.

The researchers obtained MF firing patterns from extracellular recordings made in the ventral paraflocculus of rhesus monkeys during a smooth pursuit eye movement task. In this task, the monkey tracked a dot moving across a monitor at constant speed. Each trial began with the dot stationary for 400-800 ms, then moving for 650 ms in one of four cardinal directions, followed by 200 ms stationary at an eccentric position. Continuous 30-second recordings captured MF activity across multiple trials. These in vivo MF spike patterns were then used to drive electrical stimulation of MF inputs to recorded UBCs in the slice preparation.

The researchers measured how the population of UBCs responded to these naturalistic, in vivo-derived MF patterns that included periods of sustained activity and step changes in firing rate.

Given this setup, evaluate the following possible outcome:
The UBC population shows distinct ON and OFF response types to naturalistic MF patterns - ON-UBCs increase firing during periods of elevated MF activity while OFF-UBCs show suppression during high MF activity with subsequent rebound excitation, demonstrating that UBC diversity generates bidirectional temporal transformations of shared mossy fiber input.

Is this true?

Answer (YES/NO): YES